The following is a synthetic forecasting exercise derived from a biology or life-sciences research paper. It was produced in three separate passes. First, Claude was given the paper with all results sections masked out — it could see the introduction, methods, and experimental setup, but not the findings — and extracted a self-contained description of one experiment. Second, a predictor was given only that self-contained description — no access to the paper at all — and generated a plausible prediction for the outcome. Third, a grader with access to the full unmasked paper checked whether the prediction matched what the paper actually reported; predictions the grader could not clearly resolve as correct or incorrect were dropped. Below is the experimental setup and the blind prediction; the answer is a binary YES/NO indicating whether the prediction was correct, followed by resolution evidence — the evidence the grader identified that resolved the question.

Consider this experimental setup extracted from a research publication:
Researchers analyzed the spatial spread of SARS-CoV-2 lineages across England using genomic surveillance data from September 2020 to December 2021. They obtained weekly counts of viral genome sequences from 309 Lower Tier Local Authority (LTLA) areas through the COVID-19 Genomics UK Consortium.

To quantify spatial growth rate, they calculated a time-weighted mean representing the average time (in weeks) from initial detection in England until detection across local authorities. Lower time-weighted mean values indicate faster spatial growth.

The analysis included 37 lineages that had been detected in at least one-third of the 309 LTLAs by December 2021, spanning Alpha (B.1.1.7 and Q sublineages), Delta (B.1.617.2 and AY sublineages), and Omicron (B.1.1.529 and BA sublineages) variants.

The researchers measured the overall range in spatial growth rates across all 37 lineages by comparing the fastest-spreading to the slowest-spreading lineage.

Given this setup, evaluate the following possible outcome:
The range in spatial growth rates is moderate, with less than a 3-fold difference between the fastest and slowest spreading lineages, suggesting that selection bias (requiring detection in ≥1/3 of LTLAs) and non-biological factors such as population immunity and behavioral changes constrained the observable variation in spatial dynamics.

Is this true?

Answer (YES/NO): NO